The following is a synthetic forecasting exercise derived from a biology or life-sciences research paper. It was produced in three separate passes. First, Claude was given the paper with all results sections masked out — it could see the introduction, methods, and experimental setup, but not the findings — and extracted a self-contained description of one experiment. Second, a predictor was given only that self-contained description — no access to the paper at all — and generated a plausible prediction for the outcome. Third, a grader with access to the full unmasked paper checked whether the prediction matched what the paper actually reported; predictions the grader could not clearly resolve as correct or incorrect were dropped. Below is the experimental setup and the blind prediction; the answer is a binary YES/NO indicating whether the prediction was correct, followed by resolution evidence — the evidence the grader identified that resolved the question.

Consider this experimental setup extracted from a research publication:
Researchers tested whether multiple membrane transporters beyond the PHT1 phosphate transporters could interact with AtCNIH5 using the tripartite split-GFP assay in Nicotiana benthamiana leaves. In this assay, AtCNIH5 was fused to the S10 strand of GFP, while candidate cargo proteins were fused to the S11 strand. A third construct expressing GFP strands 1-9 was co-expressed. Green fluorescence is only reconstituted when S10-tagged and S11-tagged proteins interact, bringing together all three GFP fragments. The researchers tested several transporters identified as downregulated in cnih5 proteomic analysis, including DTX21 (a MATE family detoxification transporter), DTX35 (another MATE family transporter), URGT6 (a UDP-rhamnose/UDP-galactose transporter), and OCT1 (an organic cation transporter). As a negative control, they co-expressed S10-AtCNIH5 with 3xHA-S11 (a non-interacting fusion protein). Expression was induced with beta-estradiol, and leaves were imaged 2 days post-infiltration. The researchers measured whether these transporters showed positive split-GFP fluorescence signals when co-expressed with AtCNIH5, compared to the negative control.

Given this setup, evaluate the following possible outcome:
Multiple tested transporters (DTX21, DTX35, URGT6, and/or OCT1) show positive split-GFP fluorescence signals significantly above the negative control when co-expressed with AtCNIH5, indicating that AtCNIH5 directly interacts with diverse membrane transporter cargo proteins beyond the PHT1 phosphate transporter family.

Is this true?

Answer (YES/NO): YES